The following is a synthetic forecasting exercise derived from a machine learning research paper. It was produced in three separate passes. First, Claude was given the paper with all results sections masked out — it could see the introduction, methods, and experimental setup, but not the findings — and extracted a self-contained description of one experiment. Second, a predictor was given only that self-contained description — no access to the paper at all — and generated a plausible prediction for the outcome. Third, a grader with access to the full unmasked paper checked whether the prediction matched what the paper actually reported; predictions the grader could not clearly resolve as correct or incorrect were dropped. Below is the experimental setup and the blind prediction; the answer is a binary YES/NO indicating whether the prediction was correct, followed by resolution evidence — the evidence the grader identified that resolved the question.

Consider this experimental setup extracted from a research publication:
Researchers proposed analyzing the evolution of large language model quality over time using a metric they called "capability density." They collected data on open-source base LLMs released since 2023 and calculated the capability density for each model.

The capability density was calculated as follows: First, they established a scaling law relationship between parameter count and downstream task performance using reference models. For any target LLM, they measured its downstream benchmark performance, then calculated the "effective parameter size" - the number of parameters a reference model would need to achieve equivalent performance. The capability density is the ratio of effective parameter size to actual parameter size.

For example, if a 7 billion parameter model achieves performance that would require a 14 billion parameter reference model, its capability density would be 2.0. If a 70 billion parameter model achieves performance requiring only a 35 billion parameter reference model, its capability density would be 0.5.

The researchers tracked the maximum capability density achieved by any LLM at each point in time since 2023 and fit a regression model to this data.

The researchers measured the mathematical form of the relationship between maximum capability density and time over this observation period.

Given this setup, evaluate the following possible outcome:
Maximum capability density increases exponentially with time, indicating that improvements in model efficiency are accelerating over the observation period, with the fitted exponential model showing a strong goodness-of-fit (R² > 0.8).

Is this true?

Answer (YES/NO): YES